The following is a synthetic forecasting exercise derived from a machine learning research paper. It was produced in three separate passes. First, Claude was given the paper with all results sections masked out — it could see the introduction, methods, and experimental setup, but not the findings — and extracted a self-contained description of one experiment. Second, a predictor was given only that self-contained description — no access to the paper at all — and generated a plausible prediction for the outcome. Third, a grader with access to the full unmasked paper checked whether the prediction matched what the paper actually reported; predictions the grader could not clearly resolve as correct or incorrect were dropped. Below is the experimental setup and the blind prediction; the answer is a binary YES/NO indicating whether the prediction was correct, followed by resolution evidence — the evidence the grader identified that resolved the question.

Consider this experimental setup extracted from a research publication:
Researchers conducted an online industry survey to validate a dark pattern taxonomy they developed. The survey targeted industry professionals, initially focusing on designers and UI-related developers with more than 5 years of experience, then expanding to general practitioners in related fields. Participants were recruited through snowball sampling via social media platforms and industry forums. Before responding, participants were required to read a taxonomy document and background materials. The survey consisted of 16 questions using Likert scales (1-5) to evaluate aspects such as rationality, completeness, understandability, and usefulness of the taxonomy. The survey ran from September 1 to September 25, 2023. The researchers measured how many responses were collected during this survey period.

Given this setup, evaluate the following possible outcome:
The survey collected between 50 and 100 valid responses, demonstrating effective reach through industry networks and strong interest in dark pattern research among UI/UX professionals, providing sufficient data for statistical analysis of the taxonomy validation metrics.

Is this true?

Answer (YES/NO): NO